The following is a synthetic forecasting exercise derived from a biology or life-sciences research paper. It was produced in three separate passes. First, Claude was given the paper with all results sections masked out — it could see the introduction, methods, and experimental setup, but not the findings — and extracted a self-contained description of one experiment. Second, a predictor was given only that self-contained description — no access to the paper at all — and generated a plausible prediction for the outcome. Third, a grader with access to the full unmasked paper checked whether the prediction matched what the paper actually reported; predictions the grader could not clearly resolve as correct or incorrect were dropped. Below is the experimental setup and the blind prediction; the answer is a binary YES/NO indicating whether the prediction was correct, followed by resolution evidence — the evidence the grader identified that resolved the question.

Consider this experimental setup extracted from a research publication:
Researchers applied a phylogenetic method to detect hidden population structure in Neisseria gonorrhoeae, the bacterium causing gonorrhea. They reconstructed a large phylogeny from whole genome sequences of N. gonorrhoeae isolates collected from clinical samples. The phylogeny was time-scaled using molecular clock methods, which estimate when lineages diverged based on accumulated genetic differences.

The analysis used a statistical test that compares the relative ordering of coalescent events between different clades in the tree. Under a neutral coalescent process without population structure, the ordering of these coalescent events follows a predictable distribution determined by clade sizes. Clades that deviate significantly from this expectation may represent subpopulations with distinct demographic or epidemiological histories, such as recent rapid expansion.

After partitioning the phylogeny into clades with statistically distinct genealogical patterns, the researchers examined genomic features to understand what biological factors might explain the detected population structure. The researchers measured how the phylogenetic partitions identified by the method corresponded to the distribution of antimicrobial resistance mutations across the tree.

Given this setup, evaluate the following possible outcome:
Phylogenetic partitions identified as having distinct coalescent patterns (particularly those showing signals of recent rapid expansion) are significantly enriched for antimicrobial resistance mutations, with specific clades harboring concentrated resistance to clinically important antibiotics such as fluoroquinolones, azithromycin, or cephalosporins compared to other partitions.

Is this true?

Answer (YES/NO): YES